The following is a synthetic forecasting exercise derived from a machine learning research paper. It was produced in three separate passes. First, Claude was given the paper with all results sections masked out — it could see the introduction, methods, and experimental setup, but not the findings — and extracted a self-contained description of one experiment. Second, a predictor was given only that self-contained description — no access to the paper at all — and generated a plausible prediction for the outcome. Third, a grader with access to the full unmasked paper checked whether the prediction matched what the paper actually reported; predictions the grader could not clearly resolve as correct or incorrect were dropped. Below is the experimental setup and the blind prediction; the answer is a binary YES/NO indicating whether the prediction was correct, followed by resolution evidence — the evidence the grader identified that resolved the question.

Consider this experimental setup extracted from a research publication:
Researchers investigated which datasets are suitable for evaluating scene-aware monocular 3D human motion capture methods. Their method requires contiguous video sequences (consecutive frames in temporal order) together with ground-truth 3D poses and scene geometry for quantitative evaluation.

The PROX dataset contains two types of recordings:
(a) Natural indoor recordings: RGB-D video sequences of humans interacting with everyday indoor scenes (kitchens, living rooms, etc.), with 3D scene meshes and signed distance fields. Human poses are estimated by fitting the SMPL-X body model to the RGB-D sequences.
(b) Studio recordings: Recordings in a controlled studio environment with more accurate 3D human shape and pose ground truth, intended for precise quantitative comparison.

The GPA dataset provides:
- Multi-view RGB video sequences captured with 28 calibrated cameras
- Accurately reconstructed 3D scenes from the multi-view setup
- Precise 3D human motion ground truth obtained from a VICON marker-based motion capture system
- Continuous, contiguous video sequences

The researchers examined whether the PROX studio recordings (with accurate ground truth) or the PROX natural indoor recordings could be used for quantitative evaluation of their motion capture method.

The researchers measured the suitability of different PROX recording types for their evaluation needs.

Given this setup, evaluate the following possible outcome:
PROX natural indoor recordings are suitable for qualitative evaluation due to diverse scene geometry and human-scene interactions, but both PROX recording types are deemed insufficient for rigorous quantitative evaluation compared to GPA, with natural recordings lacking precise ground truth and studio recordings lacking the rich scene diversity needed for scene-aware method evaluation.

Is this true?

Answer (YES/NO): NO